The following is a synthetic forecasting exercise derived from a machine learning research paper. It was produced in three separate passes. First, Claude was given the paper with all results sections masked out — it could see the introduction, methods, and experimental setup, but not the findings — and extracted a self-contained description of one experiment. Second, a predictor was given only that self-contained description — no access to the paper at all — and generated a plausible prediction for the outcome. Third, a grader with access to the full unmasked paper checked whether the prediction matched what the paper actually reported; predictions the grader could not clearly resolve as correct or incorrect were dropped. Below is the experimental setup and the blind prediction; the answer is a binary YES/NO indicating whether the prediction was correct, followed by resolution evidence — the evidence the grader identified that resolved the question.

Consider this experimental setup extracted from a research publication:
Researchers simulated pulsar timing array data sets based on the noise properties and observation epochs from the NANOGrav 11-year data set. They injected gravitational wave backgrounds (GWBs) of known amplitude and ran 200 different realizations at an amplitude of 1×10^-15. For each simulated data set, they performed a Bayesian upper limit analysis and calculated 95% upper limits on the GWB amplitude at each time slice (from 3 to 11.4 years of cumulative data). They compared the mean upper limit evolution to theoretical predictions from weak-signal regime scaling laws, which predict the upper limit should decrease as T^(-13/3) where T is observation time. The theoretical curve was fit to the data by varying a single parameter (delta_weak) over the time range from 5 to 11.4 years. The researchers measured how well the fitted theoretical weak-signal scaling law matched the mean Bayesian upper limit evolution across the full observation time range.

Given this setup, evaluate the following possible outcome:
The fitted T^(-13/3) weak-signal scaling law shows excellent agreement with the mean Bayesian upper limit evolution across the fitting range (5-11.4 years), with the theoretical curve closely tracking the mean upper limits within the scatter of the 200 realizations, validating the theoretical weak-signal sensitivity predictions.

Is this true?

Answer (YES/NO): YES